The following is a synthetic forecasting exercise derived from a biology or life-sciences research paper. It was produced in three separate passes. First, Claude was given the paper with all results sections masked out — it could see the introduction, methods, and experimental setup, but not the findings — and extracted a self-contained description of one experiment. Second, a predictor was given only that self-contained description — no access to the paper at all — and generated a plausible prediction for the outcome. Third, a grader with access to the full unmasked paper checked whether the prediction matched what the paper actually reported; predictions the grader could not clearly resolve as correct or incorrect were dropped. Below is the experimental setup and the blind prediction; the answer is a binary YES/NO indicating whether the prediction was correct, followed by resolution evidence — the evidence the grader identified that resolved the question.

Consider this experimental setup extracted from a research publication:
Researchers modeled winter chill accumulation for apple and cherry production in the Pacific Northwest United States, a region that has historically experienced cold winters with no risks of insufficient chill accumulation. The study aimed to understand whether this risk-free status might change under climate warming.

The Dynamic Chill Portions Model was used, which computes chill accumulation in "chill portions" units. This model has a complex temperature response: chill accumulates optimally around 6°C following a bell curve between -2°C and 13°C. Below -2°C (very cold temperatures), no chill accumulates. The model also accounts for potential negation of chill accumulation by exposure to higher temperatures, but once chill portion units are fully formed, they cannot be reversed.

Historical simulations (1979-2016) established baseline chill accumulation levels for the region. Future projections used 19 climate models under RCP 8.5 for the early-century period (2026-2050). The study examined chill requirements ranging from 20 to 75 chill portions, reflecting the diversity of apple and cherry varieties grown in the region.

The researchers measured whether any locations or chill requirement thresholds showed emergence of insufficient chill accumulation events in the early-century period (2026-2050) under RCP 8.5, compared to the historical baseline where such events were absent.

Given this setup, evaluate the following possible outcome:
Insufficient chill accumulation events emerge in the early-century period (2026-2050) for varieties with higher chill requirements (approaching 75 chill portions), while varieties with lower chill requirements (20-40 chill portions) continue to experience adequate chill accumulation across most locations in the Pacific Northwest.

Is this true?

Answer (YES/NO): NO